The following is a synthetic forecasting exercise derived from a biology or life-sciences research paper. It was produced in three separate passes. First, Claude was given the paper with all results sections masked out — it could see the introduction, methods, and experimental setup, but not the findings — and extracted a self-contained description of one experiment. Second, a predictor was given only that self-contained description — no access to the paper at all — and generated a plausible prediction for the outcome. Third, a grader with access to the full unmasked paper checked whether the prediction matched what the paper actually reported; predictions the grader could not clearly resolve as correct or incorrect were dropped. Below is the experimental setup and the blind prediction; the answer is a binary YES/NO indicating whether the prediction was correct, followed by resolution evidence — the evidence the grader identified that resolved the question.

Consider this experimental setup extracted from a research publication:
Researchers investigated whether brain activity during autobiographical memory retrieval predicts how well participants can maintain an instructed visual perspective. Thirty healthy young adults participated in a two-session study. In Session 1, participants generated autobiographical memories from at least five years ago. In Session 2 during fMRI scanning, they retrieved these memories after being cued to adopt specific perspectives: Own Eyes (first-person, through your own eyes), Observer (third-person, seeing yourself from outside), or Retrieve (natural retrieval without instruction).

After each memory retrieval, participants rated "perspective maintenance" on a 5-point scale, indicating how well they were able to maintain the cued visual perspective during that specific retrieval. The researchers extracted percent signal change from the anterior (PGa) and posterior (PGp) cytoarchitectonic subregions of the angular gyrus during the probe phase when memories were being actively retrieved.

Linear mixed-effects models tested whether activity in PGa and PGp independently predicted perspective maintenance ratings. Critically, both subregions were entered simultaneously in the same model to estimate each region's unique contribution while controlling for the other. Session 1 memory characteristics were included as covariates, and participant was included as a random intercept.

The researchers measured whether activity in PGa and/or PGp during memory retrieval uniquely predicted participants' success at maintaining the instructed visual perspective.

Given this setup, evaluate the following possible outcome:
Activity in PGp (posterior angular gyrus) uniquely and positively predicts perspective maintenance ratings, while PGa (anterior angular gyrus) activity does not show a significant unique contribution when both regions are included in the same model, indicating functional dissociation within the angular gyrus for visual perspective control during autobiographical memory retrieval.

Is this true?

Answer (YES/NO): YES